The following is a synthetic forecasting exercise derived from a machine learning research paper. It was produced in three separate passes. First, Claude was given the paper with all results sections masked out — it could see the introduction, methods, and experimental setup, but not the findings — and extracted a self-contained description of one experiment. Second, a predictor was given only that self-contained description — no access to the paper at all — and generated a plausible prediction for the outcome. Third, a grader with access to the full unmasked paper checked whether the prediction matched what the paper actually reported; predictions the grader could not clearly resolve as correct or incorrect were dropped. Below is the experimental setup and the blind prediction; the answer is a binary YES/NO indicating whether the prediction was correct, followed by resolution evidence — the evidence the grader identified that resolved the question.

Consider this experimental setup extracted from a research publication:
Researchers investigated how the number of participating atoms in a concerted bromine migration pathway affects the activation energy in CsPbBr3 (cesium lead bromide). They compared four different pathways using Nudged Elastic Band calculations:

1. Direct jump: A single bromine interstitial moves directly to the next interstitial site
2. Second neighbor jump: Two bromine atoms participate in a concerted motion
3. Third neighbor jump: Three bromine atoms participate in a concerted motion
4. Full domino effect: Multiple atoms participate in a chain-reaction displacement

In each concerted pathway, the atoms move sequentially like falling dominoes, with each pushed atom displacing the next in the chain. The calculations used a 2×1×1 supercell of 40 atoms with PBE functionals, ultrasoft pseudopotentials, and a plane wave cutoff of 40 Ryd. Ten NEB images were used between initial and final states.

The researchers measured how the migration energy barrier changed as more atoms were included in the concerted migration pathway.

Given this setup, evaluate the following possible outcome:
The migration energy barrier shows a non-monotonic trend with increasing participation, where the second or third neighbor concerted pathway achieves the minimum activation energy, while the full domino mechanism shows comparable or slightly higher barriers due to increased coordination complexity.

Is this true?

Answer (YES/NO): NO